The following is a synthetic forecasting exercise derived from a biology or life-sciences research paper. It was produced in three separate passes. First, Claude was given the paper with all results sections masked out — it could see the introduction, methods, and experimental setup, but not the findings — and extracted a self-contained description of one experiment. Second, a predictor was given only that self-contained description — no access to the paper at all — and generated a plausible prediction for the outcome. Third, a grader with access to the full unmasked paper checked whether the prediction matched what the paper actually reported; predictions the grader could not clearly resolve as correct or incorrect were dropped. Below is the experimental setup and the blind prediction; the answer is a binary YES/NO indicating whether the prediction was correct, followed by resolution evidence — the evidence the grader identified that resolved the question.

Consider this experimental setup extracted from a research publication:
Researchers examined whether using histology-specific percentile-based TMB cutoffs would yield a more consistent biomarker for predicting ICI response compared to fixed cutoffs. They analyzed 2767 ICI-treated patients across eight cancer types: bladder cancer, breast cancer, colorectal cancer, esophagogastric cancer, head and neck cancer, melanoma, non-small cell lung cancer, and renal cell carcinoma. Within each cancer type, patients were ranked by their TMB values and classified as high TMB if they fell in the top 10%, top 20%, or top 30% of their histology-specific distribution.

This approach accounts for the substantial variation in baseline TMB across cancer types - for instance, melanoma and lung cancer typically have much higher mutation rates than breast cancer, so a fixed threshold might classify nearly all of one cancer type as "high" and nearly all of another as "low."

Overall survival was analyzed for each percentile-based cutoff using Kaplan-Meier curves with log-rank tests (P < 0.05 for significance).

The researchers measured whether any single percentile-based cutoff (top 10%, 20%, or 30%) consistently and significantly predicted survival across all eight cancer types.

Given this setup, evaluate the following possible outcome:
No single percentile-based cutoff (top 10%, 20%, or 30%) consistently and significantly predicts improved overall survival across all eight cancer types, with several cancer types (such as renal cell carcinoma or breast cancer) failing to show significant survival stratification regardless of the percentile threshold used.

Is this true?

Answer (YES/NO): YES